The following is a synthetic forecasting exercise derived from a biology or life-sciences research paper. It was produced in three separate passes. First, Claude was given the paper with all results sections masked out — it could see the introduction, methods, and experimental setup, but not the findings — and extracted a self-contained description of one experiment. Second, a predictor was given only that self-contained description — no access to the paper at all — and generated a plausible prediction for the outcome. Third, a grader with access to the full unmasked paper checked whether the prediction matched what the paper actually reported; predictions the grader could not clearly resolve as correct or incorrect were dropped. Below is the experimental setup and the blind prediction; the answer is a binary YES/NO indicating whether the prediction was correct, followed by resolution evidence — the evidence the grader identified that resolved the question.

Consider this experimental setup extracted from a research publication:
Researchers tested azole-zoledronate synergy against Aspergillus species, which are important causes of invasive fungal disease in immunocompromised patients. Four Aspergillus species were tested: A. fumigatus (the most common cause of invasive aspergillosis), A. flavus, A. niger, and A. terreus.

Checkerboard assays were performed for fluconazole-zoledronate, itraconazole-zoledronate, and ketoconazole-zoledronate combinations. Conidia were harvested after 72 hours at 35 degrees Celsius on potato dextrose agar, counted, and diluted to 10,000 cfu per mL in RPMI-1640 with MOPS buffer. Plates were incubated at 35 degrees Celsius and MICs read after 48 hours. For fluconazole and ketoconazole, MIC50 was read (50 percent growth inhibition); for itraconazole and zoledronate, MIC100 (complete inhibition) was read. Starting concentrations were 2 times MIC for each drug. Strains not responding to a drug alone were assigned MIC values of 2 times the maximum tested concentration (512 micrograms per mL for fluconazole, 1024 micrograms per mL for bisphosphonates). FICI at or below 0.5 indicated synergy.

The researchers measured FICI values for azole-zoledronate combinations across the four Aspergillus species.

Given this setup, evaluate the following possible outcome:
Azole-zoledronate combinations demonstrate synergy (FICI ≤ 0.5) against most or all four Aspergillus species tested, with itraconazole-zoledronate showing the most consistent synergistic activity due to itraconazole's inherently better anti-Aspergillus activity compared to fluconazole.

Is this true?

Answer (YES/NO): NO